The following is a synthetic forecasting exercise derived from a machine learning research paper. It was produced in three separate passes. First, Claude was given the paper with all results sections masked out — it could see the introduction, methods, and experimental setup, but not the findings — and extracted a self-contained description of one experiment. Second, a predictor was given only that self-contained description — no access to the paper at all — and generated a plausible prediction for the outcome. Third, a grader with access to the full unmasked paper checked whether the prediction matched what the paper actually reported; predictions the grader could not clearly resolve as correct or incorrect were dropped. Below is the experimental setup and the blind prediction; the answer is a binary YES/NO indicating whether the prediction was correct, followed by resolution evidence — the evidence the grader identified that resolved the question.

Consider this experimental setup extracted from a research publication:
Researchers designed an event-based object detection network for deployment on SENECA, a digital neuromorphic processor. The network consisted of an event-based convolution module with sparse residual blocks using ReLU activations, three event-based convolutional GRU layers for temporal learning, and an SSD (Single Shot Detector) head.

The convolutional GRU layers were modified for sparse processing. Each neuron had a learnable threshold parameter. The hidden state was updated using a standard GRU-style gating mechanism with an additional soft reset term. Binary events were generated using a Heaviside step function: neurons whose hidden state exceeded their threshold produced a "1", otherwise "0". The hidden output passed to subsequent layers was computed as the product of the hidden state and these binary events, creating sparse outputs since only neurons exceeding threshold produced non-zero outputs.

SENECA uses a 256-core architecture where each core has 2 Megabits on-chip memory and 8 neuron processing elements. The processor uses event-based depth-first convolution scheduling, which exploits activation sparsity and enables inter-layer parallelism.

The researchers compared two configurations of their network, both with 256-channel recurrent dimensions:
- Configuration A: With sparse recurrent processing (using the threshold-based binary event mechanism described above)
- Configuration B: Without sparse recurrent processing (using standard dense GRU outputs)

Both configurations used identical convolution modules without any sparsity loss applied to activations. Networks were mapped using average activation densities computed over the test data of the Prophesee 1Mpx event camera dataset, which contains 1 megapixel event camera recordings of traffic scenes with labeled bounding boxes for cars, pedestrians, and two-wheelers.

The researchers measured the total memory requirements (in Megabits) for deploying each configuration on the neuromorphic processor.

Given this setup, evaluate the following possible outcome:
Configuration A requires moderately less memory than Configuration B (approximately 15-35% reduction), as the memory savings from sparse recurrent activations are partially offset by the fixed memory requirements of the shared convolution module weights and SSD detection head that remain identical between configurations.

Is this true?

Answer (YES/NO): NO